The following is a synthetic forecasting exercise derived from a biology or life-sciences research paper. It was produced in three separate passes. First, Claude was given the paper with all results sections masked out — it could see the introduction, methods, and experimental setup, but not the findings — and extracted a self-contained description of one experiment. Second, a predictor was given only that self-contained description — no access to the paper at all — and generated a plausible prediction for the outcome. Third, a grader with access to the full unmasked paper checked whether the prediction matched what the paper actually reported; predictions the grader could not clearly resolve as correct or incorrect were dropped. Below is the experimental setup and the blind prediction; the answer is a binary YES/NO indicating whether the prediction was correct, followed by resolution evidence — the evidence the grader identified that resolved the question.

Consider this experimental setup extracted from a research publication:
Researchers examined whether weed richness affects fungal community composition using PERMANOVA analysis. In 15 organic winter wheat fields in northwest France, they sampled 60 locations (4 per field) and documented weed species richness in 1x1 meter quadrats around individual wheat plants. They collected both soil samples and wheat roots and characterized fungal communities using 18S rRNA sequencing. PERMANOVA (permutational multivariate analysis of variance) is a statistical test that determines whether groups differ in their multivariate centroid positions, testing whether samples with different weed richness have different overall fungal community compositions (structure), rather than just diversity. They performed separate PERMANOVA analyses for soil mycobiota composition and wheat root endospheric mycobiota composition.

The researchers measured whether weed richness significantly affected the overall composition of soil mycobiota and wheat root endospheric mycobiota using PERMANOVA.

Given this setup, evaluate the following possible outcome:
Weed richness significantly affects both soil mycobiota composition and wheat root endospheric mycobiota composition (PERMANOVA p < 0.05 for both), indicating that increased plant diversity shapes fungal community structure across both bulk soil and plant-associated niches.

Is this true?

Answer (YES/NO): NO